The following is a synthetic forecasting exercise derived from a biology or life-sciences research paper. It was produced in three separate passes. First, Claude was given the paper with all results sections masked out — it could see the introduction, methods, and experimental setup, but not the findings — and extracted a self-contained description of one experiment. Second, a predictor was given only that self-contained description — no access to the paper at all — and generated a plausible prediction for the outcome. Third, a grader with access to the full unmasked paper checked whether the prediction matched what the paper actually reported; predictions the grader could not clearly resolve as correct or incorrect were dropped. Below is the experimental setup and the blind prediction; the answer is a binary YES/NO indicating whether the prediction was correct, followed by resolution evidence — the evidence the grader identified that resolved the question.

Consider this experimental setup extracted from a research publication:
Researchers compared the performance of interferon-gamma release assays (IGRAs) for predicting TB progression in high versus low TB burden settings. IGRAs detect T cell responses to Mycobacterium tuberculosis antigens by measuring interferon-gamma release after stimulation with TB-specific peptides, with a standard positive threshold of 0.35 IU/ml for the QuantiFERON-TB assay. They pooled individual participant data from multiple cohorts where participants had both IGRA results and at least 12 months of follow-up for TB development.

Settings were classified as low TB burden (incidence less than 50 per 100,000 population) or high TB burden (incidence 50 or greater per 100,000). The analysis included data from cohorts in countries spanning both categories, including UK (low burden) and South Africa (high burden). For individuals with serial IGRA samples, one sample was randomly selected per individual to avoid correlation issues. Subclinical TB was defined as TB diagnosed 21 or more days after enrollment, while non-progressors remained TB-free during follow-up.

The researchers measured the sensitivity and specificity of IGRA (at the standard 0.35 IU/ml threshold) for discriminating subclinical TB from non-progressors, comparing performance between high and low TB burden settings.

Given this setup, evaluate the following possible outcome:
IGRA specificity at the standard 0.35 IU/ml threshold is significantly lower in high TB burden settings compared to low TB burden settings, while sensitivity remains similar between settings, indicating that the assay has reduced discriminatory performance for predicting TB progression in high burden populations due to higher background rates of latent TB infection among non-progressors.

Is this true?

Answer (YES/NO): YES